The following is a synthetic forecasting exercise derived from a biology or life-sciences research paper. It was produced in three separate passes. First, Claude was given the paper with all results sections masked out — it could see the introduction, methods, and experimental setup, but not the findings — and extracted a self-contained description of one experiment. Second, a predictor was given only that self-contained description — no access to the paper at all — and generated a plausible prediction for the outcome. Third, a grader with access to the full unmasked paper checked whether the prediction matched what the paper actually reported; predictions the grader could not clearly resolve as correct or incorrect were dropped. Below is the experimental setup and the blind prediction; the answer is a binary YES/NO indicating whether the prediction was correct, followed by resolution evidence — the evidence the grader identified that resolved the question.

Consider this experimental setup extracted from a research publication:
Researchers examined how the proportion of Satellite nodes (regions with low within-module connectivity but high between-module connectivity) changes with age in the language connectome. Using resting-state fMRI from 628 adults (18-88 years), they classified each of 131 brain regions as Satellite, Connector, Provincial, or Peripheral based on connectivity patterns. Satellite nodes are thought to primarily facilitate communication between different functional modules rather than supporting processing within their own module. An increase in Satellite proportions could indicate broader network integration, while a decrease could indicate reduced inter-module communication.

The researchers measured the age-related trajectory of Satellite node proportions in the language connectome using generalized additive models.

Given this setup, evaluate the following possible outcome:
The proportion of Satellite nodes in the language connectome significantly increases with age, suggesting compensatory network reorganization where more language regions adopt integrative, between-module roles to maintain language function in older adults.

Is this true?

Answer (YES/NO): NO